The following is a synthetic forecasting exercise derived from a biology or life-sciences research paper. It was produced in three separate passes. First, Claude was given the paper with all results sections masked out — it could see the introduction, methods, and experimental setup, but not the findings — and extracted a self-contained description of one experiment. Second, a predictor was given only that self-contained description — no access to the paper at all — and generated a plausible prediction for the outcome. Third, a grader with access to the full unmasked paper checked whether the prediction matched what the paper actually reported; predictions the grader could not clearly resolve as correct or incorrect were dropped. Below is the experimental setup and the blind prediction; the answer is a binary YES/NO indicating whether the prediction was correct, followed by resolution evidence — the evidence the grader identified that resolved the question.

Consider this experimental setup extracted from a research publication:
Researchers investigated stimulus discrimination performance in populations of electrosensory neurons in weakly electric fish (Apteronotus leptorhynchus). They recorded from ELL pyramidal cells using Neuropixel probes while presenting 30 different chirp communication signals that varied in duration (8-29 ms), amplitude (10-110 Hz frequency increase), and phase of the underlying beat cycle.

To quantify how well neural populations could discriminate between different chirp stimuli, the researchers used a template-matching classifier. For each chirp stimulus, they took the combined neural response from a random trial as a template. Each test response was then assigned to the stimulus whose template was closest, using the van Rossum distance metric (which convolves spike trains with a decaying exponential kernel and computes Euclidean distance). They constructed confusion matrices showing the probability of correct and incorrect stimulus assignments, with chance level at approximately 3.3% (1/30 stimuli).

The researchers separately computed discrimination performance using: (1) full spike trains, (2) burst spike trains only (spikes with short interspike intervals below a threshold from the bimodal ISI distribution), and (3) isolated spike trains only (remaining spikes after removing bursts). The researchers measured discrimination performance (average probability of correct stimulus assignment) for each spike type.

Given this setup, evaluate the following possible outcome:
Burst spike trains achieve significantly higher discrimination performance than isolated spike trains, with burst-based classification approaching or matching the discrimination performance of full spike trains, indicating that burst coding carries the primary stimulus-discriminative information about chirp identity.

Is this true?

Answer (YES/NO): NO